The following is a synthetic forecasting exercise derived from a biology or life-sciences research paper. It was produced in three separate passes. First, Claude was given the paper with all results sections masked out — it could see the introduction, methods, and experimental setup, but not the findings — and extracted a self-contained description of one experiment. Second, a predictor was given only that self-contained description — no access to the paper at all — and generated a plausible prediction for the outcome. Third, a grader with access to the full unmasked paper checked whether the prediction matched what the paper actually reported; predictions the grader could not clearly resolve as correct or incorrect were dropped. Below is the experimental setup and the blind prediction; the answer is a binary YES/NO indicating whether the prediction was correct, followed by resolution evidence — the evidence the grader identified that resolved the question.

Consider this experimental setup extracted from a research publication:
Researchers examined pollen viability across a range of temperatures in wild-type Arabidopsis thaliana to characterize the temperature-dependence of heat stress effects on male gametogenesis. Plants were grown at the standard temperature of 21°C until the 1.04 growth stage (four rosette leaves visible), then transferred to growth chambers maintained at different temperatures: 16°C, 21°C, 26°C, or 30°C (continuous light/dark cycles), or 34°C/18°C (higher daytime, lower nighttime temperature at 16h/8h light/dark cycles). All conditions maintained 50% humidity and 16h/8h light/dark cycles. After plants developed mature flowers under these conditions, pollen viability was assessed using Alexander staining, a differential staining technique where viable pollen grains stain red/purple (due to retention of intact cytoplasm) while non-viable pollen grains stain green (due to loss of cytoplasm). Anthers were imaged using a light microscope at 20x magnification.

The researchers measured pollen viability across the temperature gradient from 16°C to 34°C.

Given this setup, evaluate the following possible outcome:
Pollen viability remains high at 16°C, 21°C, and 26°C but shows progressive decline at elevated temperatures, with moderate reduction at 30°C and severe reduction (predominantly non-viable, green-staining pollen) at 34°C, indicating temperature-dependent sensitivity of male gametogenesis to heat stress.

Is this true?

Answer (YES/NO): NO